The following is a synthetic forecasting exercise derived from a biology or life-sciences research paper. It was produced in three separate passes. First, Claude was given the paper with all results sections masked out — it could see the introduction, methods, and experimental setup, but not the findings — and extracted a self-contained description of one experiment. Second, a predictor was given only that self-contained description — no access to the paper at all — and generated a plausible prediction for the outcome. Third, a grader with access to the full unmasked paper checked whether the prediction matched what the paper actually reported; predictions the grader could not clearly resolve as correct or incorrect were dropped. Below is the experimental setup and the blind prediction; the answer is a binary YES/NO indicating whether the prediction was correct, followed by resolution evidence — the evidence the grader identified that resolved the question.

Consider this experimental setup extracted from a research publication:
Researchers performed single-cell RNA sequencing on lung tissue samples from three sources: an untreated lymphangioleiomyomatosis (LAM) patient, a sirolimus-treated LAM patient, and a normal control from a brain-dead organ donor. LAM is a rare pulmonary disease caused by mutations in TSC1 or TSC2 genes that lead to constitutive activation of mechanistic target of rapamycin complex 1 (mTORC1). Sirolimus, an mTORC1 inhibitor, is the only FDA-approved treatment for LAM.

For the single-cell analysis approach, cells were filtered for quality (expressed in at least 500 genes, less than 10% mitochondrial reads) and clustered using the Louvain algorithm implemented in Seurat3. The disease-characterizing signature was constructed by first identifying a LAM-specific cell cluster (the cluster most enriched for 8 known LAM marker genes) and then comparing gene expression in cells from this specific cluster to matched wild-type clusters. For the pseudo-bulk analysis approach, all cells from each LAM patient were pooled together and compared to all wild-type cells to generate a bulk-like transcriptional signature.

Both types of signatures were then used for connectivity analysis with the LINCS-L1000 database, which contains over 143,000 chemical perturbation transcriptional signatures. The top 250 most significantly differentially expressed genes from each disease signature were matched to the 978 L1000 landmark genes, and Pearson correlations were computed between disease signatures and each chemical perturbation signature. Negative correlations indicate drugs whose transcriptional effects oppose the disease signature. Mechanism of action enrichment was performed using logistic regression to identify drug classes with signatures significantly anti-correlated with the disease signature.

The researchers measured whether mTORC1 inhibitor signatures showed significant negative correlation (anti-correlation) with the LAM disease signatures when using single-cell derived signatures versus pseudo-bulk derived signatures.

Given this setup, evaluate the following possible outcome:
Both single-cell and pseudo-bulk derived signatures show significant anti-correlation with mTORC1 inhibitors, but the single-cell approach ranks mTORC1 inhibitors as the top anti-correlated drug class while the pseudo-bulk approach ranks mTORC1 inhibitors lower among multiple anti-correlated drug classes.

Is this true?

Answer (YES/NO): NO